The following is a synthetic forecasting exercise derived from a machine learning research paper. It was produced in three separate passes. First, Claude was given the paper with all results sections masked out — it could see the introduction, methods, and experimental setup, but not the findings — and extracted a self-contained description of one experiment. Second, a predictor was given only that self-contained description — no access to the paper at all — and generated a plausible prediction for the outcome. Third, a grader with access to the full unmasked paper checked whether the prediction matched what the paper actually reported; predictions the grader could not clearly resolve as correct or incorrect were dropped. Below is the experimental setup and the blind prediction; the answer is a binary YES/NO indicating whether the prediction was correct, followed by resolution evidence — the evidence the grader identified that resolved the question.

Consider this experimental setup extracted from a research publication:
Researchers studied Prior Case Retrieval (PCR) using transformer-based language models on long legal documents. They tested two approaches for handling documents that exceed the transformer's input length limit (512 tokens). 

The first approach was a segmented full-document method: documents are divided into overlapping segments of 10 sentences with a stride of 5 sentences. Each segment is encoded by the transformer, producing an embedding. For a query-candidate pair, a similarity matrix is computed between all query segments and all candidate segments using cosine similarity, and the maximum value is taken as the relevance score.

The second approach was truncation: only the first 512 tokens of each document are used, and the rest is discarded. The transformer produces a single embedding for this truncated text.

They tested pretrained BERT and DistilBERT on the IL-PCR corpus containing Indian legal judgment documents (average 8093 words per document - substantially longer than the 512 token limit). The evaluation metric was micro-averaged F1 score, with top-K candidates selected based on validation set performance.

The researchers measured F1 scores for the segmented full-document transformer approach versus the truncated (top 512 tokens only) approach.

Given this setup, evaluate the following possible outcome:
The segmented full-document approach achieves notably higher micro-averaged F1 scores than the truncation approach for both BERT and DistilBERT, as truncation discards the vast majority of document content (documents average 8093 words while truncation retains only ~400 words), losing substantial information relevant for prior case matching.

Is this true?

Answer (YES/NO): YES